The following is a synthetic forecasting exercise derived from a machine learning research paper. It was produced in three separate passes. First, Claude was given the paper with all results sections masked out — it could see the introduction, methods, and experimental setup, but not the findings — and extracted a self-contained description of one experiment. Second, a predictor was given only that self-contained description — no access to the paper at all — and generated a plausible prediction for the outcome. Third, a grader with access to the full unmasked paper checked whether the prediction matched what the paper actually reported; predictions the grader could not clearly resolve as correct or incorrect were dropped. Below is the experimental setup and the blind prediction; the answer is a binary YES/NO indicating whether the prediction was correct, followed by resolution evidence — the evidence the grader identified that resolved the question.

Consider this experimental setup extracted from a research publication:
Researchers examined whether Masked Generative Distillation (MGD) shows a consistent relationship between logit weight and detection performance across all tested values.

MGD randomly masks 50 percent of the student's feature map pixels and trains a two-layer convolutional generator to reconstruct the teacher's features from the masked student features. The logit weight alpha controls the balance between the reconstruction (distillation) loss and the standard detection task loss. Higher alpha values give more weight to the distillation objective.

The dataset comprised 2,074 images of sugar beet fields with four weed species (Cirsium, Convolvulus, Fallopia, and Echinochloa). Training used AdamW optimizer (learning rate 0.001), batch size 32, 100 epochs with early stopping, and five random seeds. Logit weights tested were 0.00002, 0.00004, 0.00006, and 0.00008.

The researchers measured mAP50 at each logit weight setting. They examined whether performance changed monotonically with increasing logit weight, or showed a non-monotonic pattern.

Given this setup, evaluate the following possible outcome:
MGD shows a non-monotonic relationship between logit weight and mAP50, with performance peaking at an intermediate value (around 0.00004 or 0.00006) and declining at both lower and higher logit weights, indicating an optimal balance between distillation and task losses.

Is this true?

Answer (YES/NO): NO